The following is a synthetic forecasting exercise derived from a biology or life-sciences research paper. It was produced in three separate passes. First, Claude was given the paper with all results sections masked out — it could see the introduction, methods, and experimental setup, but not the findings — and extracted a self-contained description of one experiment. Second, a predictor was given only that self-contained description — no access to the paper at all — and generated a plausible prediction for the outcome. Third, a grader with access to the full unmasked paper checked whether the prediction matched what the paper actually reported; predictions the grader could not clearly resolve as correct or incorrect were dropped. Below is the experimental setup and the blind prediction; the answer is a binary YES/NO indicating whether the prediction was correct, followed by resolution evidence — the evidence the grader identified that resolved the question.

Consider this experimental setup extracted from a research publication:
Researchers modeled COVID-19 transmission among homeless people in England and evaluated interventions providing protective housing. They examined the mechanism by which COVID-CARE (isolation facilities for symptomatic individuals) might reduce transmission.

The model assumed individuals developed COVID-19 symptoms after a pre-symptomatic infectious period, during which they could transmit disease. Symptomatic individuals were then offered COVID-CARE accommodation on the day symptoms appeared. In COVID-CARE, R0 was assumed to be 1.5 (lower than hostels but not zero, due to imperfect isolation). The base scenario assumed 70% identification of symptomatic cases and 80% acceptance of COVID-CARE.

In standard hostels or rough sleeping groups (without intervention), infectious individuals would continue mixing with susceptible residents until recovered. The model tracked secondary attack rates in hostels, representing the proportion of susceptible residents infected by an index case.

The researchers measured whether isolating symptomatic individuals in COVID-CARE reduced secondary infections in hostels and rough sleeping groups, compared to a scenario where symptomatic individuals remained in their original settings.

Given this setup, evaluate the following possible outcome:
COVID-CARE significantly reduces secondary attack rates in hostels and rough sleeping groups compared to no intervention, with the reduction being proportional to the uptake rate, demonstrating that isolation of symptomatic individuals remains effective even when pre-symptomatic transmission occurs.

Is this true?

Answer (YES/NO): YES